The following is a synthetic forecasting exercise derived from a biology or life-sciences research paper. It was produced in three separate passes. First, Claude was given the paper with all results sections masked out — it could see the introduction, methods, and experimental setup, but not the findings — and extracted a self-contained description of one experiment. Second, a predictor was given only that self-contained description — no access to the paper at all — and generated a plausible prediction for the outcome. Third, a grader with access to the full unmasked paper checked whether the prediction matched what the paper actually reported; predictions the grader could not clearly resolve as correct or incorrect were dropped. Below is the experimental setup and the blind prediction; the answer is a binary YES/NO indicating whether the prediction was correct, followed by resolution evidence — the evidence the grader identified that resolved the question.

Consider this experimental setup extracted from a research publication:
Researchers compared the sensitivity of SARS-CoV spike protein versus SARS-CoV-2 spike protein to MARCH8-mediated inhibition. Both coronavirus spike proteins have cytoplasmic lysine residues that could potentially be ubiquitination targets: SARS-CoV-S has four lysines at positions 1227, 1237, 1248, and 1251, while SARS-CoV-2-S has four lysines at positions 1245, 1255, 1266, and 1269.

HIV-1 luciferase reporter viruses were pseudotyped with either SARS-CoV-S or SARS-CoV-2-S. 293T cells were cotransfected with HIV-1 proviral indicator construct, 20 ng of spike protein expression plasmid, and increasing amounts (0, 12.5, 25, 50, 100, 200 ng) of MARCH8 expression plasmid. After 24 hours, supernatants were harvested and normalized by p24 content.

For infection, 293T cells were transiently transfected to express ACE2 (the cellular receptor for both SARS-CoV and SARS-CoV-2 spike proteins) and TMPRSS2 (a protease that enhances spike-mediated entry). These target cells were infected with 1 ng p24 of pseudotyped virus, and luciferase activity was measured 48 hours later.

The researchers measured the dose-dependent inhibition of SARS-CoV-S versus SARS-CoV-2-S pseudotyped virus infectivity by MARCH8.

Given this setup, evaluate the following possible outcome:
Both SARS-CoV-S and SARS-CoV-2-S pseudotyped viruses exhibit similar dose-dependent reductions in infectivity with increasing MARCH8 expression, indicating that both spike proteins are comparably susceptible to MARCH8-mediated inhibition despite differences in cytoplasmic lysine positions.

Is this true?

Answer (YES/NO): YES